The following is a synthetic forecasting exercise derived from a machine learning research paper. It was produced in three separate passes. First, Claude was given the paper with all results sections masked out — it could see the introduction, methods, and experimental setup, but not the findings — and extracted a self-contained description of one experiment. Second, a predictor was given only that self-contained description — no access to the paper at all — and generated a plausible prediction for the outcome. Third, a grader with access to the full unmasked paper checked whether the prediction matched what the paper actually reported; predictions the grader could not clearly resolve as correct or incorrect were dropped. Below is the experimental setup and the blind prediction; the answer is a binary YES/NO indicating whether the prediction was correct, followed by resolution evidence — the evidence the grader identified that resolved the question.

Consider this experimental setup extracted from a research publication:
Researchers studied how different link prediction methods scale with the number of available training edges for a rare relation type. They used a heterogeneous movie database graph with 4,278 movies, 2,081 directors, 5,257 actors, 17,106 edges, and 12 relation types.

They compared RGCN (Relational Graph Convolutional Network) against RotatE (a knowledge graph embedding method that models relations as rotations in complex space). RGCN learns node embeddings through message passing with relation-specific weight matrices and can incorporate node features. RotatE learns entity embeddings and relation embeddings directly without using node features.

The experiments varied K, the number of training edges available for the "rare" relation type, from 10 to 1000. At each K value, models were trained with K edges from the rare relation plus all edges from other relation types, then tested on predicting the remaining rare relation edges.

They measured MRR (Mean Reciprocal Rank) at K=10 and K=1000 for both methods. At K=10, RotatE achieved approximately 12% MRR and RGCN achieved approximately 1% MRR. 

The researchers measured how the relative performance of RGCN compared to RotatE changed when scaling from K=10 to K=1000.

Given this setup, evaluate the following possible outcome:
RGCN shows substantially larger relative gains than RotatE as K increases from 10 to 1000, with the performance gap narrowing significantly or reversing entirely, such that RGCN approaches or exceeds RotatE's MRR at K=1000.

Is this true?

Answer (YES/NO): YES